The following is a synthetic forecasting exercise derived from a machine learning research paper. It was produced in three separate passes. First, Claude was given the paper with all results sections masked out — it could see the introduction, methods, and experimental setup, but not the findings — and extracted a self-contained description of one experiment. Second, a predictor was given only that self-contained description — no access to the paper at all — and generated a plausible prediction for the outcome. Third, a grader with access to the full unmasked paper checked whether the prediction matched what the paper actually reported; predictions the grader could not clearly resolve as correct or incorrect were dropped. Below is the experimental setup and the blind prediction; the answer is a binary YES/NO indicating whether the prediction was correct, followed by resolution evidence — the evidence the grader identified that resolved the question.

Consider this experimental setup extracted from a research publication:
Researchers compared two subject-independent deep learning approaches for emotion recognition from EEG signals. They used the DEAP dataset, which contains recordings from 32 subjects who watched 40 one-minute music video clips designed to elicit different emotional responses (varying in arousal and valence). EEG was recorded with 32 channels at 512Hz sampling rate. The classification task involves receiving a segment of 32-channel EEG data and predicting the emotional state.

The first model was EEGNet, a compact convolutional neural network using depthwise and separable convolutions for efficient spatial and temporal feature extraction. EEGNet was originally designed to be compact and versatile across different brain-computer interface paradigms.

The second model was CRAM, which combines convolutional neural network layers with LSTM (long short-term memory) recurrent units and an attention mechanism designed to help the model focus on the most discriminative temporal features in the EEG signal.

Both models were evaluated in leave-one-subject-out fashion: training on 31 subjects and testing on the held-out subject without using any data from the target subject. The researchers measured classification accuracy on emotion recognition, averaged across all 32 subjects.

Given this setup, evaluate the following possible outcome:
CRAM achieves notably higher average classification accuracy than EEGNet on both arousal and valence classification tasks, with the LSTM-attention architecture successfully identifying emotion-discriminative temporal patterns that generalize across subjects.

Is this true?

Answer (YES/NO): NO